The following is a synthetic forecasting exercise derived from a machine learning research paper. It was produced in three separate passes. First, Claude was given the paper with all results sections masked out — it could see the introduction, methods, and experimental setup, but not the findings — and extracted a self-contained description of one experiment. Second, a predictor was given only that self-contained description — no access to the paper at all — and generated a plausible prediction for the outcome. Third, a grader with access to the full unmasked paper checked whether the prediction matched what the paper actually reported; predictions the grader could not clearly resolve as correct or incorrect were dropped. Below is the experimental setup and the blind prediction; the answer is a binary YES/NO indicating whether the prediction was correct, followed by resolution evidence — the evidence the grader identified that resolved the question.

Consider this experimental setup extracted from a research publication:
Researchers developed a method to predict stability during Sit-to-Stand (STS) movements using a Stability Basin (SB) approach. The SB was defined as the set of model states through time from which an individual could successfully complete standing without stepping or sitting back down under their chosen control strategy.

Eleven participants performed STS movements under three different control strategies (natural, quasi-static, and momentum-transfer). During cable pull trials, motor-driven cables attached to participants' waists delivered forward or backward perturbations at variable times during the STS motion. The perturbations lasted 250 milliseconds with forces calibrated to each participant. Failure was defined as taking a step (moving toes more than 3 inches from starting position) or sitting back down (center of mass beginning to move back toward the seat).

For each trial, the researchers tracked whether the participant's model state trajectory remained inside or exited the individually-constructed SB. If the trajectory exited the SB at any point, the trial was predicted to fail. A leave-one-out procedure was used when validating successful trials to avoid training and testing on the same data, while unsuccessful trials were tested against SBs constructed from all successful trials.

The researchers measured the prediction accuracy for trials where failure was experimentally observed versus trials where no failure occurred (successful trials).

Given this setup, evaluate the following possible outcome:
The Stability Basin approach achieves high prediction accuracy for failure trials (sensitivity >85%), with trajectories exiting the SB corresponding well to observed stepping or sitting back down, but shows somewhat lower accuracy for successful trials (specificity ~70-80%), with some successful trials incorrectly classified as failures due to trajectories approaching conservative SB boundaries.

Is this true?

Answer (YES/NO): NO